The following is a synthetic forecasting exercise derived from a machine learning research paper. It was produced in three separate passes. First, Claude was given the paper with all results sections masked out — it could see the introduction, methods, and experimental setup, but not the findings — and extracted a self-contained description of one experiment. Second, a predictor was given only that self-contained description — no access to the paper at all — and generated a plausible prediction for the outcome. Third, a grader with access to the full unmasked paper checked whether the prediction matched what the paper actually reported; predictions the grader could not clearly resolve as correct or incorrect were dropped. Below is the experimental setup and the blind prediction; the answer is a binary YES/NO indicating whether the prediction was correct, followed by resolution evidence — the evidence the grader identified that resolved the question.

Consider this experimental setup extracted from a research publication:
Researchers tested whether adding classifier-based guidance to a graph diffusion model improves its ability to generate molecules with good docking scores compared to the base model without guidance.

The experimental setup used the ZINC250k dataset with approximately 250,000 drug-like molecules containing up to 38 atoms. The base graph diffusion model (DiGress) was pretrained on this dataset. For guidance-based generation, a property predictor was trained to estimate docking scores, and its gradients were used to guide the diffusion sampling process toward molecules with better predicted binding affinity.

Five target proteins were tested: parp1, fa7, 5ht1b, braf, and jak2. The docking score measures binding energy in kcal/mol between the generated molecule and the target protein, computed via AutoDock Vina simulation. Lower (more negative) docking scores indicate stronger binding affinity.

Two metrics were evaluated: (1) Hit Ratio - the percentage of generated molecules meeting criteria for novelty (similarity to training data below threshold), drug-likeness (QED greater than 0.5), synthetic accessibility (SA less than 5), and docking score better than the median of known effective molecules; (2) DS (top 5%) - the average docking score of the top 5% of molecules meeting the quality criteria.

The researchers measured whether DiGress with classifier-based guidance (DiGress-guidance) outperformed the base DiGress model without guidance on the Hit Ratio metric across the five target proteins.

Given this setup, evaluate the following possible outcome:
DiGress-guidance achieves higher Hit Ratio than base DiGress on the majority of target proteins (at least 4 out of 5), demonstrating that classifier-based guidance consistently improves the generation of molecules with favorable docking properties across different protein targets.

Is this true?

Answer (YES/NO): NO